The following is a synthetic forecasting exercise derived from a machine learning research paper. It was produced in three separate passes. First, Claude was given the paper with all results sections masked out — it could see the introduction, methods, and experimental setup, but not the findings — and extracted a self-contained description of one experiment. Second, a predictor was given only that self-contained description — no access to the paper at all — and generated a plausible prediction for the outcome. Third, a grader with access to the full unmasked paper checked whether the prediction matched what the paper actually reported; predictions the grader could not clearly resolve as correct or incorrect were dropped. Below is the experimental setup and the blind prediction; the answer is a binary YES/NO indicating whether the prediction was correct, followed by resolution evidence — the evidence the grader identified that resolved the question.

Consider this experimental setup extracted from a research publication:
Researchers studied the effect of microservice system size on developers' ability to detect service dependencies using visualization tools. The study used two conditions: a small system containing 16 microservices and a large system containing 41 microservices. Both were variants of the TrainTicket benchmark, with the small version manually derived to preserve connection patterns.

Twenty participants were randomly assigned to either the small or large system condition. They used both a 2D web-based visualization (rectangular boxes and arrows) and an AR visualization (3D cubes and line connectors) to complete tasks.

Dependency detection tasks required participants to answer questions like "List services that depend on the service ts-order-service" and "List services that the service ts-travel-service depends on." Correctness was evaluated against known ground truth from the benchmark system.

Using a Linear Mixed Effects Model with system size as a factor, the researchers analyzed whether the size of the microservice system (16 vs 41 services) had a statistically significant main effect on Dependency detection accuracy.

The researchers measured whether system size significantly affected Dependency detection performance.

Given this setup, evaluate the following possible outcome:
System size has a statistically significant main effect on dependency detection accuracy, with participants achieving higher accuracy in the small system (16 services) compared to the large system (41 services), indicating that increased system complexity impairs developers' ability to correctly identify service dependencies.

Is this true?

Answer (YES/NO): NO